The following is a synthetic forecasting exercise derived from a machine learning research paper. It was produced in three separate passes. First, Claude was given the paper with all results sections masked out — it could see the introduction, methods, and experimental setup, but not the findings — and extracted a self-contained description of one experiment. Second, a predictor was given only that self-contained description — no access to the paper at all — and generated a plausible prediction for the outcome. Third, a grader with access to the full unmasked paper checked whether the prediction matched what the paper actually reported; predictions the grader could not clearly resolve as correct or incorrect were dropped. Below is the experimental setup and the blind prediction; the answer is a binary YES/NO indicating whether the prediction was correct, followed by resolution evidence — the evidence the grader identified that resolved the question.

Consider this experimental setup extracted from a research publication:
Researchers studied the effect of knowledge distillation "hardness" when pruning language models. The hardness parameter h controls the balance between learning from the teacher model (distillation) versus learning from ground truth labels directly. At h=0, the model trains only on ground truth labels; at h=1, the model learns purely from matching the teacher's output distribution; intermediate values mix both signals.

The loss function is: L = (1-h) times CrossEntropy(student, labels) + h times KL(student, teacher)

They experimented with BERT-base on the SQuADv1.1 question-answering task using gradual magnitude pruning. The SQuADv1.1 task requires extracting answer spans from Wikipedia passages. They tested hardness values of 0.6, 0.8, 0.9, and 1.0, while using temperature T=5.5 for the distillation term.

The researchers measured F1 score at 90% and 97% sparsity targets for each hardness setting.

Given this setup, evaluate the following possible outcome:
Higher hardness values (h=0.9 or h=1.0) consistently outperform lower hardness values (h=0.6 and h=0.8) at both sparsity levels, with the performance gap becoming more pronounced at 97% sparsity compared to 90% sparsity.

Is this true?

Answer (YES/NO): YES